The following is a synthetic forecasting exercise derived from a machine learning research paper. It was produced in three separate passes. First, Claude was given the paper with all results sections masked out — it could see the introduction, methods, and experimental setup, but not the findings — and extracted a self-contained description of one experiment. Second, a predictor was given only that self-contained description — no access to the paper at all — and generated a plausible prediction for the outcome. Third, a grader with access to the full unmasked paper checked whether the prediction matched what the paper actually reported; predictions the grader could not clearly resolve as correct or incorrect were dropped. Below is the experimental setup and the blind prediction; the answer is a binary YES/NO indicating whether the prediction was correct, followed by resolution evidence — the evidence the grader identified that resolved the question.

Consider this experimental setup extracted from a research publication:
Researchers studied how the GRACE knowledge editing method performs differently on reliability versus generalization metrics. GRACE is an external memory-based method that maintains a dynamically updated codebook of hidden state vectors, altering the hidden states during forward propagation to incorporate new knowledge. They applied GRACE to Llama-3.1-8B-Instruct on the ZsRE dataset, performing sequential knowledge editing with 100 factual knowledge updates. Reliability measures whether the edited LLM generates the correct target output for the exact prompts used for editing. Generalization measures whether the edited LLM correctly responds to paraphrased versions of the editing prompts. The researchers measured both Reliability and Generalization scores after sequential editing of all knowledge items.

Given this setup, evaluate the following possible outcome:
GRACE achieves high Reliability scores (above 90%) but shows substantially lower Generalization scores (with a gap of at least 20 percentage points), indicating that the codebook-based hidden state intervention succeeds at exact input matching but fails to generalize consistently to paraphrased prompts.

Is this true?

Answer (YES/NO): NO